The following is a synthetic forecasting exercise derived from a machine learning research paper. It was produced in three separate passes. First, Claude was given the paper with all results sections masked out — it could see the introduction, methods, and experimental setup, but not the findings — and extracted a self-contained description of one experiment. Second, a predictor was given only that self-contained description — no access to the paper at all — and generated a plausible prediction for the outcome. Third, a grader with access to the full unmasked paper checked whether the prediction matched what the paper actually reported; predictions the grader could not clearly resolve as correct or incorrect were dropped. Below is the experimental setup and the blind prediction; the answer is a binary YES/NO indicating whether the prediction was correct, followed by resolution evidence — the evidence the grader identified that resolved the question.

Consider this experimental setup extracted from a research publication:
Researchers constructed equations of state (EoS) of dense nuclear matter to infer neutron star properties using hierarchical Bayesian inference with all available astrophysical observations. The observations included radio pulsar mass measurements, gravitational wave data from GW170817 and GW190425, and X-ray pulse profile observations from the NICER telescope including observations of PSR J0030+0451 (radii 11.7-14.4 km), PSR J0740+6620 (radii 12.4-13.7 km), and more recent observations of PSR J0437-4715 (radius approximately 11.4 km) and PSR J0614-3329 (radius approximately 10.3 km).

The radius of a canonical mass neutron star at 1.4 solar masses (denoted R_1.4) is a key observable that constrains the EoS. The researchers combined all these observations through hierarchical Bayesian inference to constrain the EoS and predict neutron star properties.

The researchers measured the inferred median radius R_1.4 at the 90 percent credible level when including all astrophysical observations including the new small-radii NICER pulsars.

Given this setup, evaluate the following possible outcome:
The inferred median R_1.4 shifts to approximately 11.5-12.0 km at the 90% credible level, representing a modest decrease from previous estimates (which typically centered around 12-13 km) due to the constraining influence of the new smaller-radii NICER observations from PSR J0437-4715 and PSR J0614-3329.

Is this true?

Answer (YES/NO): NO